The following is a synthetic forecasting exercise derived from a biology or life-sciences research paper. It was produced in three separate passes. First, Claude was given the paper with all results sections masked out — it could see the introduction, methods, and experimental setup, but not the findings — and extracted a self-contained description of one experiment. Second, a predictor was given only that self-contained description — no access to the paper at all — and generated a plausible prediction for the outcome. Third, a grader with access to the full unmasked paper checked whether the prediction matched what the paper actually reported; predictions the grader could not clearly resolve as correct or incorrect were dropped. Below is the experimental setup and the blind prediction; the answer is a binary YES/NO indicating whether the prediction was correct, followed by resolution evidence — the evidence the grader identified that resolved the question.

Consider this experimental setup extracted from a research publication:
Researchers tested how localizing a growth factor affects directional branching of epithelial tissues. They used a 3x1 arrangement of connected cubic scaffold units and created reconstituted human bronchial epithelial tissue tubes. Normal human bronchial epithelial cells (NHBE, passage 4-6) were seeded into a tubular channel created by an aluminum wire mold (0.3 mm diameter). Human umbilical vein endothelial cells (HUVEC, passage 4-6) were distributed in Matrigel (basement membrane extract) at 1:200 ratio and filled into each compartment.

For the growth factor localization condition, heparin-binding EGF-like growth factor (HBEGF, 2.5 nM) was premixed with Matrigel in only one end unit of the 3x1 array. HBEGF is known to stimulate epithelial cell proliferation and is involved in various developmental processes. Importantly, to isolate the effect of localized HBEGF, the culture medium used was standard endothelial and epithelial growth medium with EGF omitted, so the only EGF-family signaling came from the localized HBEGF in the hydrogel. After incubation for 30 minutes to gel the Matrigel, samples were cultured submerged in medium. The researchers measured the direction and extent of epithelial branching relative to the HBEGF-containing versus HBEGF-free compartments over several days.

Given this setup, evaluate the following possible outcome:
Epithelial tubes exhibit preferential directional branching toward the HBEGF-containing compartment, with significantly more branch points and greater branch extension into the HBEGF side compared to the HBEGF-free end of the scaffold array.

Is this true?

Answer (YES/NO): YES